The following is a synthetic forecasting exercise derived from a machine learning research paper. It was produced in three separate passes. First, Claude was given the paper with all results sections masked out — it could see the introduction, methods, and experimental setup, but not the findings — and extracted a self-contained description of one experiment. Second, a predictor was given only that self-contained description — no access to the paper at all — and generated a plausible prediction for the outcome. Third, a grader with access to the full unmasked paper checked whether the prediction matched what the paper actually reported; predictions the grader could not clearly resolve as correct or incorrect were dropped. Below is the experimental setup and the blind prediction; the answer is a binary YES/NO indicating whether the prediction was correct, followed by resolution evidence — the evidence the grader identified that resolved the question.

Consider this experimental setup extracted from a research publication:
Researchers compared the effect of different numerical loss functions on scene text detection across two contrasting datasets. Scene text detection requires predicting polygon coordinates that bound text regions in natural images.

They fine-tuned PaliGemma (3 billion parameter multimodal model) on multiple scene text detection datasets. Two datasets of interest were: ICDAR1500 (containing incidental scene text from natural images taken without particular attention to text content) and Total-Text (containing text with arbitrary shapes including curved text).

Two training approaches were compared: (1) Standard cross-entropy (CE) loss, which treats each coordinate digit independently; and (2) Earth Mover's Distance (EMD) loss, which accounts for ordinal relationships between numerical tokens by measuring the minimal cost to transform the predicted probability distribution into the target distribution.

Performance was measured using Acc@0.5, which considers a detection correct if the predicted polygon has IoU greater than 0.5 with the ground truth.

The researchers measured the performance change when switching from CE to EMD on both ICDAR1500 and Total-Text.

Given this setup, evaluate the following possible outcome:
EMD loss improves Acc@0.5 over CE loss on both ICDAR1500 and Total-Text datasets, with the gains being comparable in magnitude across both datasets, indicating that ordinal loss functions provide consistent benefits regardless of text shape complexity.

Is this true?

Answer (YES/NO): NO